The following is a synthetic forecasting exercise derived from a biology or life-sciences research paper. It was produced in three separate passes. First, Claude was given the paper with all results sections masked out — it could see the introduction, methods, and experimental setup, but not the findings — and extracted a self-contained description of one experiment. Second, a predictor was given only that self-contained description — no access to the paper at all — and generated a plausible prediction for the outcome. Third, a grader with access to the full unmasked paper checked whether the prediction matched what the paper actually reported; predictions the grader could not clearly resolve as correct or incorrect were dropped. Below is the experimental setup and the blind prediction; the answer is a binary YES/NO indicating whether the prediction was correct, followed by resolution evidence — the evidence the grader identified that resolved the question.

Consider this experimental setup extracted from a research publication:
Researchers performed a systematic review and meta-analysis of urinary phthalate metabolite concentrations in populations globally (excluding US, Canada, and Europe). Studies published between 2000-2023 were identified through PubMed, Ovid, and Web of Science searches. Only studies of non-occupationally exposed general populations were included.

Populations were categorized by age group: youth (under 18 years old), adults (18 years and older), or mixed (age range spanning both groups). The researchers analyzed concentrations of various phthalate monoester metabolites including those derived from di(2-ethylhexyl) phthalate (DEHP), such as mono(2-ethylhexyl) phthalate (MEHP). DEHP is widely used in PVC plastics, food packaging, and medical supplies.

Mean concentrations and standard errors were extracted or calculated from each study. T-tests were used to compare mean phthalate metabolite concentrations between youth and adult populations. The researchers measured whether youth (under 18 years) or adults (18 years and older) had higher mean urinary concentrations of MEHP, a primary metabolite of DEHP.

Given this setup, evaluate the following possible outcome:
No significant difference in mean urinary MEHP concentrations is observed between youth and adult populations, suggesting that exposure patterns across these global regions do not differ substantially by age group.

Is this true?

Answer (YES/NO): NO